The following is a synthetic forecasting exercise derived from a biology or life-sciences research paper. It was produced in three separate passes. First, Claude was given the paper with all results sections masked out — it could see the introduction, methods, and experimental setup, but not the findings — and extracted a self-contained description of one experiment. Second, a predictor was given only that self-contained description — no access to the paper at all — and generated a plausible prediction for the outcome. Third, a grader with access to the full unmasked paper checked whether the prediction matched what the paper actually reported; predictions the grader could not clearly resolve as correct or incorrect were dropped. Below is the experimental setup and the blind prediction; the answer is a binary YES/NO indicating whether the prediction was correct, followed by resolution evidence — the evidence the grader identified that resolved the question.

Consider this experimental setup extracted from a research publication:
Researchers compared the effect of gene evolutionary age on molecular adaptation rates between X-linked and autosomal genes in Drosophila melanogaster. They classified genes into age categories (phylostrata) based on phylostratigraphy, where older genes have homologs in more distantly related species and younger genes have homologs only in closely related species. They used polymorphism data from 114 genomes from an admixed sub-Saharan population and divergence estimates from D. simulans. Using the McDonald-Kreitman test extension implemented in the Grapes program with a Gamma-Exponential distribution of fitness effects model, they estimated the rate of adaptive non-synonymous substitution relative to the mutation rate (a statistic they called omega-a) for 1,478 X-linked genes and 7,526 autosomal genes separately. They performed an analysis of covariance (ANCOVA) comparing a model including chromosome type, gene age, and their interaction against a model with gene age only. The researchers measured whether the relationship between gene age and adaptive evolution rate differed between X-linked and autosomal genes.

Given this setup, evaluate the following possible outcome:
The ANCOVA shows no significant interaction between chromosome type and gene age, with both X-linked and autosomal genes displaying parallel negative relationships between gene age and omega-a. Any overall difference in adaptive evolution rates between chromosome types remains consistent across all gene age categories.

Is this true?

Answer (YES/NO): YES